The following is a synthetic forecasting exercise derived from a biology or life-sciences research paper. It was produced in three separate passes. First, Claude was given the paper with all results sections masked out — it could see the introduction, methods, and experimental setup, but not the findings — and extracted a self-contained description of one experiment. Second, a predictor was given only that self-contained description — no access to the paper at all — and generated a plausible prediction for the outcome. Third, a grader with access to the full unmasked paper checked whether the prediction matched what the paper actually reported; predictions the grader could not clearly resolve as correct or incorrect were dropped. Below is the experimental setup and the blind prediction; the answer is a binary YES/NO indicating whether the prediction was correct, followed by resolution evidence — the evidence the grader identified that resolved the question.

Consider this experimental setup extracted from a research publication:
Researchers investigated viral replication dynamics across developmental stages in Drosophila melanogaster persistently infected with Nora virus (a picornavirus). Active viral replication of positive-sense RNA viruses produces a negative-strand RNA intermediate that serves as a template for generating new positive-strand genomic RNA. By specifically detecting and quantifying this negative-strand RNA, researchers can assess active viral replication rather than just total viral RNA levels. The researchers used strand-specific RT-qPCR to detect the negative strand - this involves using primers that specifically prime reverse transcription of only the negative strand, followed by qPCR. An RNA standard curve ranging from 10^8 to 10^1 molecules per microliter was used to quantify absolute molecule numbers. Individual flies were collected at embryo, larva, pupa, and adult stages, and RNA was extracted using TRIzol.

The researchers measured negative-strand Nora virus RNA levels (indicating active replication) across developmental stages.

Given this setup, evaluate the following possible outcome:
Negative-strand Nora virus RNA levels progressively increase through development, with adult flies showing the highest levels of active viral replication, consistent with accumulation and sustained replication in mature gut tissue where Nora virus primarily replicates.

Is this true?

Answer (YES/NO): NO